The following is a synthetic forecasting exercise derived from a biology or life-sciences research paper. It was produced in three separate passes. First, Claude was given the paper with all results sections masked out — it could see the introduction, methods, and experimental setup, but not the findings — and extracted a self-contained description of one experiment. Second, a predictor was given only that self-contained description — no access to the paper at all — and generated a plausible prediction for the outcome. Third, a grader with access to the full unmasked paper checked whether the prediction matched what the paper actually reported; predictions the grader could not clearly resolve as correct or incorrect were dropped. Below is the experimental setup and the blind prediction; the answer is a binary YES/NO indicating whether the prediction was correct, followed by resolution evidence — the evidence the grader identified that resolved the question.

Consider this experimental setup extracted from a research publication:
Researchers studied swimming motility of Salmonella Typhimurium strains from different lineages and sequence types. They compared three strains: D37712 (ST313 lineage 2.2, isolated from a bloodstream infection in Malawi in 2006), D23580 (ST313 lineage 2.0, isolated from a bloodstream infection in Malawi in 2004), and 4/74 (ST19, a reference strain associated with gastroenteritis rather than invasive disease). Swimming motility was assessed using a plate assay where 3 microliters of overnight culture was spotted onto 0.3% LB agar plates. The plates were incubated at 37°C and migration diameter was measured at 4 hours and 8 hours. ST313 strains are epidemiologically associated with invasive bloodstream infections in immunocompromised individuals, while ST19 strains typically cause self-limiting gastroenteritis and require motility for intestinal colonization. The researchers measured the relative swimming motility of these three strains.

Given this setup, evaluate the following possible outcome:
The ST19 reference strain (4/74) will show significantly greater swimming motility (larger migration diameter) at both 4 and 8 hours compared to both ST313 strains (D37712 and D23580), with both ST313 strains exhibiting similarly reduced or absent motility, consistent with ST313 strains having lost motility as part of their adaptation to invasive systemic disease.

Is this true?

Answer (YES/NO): NO